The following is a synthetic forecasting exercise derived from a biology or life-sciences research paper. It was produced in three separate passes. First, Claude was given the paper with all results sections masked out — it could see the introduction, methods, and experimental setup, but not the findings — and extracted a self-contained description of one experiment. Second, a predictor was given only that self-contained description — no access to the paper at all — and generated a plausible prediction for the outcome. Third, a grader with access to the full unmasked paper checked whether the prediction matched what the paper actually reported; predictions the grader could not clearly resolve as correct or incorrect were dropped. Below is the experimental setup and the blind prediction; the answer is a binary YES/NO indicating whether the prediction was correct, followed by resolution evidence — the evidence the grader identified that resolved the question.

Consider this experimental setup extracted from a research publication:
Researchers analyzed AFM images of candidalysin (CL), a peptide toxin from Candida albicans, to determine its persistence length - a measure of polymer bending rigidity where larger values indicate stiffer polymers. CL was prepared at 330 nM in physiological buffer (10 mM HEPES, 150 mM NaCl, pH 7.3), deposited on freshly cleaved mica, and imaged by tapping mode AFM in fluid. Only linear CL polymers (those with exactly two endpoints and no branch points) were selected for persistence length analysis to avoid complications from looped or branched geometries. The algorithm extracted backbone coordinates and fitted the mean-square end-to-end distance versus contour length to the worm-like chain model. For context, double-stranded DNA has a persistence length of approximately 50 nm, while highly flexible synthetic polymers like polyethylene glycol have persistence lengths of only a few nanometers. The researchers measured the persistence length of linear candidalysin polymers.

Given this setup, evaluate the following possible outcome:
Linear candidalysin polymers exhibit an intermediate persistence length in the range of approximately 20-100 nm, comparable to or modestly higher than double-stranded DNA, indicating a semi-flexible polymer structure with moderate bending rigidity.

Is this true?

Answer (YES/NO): NO